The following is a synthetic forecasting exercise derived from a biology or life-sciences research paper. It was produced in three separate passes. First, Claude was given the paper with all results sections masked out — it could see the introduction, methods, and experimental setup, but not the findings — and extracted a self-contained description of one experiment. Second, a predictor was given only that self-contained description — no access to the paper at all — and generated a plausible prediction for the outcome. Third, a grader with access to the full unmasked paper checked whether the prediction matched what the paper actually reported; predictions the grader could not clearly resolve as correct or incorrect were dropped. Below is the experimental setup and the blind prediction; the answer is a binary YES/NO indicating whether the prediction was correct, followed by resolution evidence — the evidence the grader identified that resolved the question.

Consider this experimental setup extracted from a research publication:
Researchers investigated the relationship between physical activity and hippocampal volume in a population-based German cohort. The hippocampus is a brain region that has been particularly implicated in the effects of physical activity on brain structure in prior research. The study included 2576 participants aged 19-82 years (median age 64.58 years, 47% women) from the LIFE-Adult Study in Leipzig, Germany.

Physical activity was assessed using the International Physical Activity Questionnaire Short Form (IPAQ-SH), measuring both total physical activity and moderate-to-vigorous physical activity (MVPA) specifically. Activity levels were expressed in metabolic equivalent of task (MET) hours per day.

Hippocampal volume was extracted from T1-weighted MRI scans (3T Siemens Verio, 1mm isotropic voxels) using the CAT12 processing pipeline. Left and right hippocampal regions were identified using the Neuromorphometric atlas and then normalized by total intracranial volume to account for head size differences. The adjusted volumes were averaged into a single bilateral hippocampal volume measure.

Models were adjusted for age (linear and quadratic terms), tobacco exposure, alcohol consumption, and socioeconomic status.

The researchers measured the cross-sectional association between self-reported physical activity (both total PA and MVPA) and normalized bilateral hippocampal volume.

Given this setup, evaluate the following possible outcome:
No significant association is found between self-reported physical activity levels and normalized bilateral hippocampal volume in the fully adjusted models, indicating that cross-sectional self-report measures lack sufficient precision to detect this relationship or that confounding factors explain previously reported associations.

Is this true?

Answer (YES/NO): YES